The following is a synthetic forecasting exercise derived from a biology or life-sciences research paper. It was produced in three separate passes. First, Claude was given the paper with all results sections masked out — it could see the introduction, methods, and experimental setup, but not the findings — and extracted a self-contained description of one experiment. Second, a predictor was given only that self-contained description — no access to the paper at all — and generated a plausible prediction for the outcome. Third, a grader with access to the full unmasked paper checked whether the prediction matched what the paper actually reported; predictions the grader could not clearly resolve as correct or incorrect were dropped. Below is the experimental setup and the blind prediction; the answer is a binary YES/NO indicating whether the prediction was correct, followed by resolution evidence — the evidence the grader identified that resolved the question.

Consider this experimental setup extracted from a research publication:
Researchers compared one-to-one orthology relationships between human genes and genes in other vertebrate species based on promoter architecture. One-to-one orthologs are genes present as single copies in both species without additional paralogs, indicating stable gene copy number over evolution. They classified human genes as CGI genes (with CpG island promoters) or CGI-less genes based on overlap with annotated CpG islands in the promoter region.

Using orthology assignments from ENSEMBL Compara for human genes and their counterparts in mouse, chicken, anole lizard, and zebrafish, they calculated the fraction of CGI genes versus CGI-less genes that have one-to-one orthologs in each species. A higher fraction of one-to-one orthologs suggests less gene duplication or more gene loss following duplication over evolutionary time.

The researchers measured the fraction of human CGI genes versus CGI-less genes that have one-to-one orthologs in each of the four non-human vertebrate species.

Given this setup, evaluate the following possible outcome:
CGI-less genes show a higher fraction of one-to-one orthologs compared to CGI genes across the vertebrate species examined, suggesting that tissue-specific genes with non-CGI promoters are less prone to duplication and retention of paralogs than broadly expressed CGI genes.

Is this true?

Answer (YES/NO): NO